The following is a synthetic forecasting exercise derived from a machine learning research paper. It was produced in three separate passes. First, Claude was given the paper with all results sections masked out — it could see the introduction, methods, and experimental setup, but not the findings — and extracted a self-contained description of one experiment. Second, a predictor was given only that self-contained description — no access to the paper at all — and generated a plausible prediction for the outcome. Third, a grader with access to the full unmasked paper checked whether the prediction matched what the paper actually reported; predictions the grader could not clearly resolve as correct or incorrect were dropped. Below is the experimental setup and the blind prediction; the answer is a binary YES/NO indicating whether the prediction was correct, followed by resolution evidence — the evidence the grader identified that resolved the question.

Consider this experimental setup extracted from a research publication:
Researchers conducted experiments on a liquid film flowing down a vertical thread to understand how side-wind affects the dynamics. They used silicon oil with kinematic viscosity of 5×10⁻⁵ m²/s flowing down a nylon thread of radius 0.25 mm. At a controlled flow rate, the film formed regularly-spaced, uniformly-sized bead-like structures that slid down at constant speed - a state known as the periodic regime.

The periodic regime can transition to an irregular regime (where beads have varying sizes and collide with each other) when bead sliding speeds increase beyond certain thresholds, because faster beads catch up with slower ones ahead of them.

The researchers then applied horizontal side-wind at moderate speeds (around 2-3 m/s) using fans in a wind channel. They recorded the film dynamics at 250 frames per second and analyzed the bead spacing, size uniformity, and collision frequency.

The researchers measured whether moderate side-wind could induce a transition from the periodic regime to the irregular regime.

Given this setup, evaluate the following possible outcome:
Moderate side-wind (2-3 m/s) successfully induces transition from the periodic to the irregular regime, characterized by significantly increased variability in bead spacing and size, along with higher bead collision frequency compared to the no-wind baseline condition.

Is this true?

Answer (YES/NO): YES